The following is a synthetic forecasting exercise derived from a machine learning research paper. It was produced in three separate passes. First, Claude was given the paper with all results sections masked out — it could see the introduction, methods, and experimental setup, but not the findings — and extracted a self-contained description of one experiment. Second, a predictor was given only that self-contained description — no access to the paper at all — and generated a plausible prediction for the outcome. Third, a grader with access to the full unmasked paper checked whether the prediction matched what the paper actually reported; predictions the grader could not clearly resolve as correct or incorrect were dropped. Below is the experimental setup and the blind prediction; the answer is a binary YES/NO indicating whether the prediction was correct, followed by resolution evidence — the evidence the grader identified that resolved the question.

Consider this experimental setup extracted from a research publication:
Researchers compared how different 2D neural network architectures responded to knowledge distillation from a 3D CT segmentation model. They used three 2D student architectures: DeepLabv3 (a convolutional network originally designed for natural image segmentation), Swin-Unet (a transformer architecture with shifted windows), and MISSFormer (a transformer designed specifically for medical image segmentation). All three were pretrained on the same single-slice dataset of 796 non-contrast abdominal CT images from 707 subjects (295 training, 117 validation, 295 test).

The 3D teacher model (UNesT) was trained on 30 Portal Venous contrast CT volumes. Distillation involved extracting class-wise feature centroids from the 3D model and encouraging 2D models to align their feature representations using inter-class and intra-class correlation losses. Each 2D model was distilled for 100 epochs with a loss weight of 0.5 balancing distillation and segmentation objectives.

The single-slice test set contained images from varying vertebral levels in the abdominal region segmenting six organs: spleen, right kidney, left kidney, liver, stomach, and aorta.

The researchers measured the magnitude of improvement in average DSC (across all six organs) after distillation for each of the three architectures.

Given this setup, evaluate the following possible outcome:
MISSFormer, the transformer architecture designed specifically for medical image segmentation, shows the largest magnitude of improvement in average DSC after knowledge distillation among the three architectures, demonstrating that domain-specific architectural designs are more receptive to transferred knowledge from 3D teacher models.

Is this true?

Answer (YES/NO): NO